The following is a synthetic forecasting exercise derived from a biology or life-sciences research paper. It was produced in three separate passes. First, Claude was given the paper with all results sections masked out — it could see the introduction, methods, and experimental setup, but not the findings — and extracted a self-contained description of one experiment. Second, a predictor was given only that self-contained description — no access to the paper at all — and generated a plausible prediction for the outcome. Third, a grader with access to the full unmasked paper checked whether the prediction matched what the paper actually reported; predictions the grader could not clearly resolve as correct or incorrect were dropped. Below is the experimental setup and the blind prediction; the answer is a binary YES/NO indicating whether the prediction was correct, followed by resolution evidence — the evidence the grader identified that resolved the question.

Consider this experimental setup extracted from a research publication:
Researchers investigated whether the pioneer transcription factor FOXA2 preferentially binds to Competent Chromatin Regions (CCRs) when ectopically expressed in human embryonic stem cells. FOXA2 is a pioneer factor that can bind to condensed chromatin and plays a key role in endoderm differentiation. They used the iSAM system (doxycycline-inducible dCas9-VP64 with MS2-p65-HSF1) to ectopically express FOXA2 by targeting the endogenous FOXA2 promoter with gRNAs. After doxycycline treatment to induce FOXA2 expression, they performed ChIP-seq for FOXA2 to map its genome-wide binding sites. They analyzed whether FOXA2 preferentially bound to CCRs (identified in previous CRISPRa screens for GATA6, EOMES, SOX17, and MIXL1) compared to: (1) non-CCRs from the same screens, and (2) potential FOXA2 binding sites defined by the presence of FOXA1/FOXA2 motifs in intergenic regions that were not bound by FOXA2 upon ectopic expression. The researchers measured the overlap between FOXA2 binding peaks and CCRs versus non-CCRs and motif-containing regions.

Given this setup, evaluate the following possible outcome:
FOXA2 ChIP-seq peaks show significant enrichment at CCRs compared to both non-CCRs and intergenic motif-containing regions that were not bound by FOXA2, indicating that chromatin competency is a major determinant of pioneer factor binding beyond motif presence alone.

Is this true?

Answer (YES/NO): YES